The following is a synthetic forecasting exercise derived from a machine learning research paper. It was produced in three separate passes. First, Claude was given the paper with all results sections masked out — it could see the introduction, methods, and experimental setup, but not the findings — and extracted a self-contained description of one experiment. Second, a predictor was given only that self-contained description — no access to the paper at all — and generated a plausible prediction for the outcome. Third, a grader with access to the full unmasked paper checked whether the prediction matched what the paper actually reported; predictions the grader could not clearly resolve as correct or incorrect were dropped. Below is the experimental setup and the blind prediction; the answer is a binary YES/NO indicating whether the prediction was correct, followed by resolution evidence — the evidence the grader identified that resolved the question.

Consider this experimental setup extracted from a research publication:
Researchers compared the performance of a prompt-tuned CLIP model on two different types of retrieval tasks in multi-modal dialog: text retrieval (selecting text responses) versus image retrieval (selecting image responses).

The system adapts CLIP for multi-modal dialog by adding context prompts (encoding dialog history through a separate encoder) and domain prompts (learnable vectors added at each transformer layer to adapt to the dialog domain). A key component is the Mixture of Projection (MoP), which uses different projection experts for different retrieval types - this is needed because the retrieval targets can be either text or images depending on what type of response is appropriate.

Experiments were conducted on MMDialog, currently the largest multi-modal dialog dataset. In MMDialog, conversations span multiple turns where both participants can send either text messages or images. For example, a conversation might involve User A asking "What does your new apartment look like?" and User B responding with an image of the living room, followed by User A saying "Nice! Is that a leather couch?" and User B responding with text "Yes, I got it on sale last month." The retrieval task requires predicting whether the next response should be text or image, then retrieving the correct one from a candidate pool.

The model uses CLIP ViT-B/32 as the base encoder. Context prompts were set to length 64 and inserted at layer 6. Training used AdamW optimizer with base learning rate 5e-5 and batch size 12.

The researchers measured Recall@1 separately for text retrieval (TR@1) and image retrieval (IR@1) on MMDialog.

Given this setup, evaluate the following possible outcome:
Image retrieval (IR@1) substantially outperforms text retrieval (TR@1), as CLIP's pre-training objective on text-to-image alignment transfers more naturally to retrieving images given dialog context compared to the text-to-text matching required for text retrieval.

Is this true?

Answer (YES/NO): YES